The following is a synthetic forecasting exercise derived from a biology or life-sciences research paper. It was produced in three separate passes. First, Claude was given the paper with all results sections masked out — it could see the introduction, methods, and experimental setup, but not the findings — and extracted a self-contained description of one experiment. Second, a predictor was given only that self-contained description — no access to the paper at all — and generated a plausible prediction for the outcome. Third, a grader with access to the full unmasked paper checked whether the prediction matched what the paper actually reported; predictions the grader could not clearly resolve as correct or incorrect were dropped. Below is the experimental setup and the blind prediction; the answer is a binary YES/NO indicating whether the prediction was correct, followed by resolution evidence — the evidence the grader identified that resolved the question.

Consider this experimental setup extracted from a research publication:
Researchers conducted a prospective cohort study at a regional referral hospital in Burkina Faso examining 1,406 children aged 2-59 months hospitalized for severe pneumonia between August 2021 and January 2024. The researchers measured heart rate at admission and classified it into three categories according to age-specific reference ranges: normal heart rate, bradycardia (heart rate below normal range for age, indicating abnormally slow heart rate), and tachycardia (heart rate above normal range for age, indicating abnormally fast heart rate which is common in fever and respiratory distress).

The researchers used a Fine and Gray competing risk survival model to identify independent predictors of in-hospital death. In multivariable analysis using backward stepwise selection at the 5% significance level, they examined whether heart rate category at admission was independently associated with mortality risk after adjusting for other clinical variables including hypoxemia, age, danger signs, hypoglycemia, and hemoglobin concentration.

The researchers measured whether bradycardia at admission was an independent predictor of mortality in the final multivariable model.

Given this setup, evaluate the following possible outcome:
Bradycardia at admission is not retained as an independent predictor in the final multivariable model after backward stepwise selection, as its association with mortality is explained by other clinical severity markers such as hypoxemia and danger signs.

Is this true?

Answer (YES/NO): NO